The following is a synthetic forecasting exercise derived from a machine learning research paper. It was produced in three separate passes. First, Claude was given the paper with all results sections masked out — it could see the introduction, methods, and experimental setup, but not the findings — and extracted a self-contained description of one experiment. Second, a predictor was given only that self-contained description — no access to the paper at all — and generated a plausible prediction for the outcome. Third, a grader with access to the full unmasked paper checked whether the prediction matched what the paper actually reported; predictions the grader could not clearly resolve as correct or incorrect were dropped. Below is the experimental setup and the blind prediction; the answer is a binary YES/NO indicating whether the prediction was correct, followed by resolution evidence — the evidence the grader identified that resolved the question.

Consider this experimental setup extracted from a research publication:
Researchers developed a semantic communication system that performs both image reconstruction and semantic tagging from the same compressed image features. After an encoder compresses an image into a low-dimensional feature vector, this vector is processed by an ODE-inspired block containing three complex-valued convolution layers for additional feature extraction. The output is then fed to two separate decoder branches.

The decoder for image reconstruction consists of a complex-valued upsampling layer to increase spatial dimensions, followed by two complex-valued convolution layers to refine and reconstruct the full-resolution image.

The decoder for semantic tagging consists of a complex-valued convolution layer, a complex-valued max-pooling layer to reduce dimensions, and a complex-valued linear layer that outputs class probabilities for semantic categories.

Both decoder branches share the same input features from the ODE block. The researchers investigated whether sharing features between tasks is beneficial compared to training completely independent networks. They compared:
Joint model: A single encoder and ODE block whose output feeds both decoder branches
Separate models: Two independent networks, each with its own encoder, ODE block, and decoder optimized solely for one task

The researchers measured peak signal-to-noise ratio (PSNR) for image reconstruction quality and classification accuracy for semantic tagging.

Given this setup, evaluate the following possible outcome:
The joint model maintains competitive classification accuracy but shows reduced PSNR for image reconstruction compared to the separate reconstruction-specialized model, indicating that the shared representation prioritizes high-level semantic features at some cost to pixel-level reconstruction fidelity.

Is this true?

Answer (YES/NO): NO